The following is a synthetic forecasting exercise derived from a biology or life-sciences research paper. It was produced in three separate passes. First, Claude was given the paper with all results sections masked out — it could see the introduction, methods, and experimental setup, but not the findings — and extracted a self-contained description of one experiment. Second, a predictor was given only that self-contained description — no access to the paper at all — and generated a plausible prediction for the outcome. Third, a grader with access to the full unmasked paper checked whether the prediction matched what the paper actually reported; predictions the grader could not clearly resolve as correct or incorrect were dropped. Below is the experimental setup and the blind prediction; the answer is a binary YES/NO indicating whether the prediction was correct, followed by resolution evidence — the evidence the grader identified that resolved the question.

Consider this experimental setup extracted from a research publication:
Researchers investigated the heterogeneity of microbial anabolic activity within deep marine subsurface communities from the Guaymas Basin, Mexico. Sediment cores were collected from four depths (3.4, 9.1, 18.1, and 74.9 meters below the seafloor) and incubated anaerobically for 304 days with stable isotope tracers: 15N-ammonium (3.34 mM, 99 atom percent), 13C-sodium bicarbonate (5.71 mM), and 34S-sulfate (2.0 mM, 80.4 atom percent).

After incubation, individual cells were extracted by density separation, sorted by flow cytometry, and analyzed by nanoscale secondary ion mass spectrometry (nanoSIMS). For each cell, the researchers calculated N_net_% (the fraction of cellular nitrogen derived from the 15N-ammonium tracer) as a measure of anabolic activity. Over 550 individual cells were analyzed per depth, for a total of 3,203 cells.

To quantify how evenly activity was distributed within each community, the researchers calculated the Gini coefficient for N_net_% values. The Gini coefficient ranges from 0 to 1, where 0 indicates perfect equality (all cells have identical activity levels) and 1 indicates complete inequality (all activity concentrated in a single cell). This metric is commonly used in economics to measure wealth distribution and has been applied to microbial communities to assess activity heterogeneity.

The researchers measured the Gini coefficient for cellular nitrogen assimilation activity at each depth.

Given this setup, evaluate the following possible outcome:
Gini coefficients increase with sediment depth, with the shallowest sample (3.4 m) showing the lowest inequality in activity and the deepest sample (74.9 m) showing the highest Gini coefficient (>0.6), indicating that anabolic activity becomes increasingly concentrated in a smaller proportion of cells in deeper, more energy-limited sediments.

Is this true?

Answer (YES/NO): NO